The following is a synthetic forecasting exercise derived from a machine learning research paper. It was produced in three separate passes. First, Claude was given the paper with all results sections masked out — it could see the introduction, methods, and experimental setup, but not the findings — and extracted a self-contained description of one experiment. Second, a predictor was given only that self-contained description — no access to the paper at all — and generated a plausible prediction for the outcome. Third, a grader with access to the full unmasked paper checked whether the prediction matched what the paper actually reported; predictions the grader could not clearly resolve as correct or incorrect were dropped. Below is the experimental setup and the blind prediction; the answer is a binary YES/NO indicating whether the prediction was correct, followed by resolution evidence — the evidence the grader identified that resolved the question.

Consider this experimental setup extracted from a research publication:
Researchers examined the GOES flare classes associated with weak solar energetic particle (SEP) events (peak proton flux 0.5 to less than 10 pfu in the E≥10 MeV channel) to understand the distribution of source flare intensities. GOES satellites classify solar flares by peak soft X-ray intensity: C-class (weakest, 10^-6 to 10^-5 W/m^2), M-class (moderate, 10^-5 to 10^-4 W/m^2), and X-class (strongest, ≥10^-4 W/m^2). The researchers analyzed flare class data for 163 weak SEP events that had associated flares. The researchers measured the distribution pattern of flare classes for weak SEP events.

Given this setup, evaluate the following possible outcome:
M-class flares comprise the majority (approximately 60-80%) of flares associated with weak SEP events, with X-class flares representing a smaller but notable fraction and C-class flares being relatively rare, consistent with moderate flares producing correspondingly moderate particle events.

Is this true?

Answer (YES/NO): NO